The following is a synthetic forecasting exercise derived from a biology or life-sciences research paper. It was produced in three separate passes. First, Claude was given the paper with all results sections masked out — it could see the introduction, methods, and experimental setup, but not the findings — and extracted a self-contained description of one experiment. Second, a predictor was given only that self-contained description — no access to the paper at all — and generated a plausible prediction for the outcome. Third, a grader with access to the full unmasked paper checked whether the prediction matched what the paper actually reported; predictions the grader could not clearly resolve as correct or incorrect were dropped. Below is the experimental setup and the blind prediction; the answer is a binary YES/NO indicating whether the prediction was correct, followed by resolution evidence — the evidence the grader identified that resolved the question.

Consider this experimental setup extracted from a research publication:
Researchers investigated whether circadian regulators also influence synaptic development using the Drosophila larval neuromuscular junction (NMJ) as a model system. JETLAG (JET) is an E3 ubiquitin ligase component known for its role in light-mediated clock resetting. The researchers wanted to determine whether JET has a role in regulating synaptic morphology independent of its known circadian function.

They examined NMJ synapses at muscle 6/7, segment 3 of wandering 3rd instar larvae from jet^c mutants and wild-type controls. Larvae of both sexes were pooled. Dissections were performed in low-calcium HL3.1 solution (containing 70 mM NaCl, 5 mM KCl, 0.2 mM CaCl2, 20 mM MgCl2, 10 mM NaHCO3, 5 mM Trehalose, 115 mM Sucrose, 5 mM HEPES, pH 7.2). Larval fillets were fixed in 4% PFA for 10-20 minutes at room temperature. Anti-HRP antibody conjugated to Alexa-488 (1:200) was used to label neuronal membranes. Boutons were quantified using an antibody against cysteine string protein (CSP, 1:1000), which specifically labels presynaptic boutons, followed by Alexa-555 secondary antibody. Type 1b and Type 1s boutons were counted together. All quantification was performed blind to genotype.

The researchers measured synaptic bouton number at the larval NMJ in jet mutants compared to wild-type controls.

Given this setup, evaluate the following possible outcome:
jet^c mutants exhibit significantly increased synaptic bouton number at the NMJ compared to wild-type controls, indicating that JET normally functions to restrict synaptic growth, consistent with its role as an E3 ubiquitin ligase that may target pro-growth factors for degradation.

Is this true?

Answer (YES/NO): YES